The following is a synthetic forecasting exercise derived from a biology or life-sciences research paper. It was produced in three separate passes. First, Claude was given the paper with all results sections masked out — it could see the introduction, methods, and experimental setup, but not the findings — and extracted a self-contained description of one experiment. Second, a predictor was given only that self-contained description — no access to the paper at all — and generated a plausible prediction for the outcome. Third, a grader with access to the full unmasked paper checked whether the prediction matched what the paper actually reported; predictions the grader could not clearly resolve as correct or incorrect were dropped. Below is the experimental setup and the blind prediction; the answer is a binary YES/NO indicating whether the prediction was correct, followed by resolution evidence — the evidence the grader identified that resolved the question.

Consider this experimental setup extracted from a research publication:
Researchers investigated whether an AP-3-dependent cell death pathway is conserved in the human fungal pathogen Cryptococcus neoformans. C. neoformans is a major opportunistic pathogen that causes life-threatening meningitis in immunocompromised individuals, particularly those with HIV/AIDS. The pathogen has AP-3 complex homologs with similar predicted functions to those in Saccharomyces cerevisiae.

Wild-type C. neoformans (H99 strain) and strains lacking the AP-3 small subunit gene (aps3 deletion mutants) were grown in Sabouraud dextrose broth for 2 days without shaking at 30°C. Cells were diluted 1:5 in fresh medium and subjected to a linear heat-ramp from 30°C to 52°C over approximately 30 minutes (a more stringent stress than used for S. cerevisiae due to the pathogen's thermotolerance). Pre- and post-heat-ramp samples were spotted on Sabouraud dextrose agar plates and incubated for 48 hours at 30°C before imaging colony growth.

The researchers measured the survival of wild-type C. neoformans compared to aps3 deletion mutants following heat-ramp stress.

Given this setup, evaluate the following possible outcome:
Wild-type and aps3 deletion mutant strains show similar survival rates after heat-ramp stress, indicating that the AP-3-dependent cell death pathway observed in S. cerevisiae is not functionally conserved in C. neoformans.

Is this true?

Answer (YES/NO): NO